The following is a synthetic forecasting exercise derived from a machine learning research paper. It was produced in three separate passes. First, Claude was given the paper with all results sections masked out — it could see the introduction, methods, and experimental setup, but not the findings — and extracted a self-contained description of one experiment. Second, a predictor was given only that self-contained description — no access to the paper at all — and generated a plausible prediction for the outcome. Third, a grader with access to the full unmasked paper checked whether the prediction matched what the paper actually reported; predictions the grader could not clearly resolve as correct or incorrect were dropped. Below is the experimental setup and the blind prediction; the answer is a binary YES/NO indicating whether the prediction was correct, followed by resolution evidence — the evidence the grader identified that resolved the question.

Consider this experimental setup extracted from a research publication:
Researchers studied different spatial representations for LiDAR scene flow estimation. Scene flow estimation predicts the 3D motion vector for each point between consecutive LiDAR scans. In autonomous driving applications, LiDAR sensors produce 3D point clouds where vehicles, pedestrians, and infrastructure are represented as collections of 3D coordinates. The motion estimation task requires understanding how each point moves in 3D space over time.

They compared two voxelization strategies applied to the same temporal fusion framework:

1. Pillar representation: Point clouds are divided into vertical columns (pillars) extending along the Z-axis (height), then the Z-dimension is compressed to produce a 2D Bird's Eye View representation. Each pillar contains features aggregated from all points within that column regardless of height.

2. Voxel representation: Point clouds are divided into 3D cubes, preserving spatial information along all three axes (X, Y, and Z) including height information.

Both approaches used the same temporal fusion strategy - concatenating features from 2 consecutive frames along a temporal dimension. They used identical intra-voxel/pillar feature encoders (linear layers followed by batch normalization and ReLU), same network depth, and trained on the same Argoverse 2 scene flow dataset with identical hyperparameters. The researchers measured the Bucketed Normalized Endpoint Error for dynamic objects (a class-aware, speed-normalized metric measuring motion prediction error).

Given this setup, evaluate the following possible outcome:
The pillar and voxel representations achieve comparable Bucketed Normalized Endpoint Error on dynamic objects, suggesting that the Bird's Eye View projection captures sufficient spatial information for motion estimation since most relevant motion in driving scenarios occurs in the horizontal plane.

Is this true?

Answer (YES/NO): NO